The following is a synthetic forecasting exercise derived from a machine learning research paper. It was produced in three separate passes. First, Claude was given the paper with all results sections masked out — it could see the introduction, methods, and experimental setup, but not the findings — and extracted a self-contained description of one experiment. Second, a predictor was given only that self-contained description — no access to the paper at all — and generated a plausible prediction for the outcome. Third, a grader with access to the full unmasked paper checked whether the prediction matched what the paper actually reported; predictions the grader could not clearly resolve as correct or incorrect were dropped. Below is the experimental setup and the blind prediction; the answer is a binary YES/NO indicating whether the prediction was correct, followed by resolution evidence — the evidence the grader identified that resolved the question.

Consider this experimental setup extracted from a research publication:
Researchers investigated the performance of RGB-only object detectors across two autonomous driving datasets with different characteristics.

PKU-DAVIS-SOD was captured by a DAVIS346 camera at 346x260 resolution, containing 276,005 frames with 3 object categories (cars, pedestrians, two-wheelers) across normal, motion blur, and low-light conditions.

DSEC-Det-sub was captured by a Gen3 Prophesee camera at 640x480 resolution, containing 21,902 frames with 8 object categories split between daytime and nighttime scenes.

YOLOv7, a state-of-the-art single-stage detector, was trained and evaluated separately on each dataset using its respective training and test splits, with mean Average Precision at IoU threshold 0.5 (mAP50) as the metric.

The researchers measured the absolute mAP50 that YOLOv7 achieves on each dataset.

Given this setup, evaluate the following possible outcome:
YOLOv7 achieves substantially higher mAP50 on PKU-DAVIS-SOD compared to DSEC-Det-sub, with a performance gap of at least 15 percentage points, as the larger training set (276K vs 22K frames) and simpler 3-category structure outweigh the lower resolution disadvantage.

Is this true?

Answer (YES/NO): NO